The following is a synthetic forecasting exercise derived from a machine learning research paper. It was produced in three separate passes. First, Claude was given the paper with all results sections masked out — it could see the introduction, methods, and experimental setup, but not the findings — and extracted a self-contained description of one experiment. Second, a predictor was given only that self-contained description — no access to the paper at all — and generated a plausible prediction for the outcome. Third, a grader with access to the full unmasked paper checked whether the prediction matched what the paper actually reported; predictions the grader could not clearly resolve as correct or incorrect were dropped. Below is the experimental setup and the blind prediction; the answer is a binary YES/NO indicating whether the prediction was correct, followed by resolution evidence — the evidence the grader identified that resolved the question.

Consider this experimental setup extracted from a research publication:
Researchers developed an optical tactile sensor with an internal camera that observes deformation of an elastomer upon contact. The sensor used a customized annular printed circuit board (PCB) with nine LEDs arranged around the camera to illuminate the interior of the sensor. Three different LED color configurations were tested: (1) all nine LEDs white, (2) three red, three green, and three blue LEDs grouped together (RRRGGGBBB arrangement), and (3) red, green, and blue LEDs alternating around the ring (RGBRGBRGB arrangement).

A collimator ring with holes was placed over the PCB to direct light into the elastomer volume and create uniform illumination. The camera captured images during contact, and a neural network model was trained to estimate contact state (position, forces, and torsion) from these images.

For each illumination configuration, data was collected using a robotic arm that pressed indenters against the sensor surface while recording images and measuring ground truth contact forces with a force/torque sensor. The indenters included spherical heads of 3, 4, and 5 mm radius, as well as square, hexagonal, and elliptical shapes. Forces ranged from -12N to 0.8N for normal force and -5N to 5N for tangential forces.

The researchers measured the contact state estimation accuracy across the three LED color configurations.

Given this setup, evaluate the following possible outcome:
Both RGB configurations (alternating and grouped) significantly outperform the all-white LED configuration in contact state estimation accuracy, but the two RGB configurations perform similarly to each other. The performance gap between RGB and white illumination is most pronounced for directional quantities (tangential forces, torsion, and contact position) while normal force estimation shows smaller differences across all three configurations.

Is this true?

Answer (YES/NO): NO